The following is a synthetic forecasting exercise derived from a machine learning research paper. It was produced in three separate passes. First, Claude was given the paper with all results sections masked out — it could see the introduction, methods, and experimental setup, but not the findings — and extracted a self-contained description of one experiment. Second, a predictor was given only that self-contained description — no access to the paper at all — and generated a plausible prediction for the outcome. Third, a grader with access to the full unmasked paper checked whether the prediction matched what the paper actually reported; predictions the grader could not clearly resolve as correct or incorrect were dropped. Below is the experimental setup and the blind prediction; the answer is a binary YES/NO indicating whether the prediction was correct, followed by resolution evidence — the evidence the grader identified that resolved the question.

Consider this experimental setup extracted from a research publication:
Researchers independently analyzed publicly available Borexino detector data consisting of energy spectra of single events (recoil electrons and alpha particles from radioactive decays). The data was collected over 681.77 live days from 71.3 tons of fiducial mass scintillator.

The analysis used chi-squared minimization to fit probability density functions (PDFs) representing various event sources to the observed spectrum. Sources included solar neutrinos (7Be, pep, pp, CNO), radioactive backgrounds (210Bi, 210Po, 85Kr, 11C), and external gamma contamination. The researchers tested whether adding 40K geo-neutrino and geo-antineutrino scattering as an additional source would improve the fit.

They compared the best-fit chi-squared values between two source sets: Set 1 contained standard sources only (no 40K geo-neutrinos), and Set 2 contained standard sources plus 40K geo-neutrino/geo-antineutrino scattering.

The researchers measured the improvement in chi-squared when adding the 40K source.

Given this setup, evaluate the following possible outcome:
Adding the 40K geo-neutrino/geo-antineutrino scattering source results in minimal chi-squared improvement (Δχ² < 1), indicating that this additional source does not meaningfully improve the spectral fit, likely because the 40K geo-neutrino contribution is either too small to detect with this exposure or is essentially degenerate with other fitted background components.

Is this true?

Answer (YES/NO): YES